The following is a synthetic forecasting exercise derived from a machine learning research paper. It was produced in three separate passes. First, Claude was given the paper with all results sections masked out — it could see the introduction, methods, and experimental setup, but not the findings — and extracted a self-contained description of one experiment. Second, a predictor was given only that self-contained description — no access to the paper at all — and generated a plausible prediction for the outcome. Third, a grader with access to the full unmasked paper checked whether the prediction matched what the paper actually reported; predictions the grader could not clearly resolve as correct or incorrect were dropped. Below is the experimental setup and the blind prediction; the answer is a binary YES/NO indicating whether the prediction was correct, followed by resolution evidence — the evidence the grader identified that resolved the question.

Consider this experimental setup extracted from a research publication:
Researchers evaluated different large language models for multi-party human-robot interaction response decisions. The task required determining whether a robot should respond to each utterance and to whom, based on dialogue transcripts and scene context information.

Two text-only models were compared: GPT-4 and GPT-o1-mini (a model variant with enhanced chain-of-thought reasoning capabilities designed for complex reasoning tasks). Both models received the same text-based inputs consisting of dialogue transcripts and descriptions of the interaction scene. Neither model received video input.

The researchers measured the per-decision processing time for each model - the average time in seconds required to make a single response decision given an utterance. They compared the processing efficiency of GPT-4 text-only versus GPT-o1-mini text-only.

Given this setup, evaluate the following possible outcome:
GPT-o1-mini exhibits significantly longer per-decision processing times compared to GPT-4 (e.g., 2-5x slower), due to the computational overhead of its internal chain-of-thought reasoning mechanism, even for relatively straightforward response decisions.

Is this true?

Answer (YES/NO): NO